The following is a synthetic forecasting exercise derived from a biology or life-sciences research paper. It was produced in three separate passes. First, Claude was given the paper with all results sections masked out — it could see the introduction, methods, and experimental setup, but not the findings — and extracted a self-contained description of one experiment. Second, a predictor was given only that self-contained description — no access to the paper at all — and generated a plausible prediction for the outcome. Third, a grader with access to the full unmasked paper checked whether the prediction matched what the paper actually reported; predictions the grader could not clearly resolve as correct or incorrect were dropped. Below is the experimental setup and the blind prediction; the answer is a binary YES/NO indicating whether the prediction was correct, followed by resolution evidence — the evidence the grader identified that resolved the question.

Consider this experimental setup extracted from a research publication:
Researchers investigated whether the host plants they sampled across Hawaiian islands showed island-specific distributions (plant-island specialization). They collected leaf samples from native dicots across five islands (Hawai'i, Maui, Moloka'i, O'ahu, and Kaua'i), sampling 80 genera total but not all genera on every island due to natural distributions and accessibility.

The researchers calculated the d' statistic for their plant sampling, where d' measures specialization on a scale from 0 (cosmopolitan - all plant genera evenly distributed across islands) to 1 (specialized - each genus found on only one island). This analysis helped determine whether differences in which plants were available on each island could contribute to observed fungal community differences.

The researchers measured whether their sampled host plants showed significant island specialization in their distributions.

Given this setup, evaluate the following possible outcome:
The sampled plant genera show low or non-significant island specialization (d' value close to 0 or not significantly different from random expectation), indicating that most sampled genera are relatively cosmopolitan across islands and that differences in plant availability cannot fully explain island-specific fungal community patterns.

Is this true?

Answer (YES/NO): NO